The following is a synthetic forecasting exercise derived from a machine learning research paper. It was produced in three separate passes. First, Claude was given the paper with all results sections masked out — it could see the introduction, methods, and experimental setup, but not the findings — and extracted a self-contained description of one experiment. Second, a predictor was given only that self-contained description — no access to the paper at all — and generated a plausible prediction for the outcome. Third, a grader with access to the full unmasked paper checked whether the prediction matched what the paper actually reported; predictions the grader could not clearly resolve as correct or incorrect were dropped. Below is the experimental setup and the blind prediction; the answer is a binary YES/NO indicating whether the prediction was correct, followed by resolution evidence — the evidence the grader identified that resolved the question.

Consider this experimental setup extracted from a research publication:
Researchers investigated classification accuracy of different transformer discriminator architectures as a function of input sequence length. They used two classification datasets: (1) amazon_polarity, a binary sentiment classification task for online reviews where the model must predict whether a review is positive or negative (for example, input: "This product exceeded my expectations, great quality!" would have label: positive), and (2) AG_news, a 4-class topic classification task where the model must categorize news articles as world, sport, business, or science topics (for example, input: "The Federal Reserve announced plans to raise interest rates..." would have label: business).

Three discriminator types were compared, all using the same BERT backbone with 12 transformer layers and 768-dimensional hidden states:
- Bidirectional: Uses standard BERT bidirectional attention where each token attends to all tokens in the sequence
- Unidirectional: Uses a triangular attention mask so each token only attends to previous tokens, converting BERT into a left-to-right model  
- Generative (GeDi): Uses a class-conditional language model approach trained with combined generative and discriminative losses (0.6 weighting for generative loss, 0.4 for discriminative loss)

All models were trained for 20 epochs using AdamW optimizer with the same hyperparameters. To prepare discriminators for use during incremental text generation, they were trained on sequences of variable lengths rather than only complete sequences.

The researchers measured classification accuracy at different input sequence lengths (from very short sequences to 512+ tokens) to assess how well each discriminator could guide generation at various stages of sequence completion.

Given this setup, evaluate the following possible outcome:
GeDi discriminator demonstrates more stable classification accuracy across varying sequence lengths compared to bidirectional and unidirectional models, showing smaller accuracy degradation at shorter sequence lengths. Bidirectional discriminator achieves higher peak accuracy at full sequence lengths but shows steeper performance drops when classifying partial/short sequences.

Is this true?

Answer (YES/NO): NO